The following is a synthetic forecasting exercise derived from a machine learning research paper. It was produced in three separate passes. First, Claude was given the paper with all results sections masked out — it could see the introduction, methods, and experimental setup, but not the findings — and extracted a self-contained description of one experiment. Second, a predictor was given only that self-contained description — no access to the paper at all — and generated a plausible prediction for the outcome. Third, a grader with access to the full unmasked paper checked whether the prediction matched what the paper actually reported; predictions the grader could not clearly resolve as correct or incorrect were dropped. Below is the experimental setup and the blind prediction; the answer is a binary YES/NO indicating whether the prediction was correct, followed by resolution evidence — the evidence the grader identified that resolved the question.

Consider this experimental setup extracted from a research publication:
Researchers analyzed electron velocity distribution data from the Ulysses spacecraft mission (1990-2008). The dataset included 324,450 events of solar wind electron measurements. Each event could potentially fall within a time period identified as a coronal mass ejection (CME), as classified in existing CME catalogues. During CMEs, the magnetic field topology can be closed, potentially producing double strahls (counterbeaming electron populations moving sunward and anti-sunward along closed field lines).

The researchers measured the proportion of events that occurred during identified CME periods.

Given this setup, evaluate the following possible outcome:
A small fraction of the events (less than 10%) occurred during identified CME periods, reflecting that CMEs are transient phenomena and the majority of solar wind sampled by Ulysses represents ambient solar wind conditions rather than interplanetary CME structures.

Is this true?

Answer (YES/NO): YES